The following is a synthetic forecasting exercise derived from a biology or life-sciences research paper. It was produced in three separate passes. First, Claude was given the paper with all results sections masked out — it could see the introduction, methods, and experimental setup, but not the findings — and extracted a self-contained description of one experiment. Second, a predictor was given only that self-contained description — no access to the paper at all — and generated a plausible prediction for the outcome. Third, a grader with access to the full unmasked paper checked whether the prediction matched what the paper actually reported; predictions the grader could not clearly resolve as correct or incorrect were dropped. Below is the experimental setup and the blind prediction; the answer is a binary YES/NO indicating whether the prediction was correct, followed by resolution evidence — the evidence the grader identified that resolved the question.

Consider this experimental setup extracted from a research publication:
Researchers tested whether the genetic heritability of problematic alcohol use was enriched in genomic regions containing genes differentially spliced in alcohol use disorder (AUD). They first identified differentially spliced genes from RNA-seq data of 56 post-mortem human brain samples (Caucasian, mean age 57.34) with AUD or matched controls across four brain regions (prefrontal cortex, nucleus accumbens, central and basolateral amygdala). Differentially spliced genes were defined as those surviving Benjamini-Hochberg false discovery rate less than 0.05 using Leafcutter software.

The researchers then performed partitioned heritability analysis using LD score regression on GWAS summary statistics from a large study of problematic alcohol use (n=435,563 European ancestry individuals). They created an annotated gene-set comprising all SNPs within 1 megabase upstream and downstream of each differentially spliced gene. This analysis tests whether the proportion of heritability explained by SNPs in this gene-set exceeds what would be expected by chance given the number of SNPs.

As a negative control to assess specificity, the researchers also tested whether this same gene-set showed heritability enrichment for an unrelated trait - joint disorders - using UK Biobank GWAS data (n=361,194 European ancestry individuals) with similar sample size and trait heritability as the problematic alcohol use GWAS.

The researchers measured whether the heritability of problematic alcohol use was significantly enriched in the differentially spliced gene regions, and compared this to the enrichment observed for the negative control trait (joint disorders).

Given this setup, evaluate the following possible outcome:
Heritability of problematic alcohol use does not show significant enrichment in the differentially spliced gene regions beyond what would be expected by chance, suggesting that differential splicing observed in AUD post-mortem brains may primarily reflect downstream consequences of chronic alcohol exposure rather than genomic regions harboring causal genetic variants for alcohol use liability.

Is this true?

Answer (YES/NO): NO